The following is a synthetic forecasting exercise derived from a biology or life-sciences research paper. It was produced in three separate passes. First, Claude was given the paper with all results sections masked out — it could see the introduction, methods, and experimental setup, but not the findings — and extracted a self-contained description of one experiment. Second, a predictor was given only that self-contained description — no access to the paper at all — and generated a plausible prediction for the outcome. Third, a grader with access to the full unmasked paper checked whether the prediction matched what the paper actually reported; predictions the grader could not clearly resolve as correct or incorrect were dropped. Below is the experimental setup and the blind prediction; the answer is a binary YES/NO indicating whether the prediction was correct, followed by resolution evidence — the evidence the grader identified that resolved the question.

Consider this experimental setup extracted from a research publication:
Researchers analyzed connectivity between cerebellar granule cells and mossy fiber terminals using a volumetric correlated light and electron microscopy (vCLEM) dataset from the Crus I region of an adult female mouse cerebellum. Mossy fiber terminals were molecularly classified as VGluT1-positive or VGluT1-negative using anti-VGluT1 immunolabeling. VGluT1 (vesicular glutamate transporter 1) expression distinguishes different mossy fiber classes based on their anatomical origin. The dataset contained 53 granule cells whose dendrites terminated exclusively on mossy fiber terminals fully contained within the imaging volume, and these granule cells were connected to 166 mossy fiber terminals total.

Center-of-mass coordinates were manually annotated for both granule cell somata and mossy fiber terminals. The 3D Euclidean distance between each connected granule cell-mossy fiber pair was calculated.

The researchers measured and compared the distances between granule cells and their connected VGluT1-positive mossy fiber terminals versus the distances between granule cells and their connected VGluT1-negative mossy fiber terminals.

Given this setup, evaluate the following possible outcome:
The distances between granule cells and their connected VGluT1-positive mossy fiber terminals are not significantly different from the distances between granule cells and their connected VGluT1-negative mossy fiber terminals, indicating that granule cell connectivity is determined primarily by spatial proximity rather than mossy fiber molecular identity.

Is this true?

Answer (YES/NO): NO